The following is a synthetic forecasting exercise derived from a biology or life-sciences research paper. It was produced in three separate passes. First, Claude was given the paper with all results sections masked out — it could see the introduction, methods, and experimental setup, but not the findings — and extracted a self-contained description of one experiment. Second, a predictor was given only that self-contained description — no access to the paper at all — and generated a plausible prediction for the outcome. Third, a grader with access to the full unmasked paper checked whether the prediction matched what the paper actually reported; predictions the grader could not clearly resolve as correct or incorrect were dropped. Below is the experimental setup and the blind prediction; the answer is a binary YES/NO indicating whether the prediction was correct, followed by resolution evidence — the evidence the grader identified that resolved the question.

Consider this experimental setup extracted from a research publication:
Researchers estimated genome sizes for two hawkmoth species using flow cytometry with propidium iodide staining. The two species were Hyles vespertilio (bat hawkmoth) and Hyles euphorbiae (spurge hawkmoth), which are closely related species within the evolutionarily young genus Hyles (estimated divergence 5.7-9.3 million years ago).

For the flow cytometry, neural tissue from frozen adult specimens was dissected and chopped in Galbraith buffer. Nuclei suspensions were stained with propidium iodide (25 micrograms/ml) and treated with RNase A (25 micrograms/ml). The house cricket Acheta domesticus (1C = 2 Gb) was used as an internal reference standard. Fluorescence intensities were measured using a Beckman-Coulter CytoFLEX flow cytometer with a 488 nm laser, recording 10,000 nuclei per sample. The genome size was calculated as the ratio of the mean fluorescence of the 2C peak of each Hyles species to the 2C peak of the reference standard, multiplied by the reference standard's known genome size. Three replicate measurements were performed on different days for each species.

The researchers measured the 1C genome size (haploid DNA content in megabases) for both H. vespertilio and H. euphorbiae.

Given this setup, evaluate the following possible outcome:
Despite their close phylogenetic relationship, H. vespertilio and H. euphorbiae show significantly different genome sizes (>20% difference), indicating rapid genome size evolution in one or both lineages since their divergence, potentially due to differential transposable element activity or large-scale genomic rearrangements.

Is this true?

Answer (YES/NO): NO